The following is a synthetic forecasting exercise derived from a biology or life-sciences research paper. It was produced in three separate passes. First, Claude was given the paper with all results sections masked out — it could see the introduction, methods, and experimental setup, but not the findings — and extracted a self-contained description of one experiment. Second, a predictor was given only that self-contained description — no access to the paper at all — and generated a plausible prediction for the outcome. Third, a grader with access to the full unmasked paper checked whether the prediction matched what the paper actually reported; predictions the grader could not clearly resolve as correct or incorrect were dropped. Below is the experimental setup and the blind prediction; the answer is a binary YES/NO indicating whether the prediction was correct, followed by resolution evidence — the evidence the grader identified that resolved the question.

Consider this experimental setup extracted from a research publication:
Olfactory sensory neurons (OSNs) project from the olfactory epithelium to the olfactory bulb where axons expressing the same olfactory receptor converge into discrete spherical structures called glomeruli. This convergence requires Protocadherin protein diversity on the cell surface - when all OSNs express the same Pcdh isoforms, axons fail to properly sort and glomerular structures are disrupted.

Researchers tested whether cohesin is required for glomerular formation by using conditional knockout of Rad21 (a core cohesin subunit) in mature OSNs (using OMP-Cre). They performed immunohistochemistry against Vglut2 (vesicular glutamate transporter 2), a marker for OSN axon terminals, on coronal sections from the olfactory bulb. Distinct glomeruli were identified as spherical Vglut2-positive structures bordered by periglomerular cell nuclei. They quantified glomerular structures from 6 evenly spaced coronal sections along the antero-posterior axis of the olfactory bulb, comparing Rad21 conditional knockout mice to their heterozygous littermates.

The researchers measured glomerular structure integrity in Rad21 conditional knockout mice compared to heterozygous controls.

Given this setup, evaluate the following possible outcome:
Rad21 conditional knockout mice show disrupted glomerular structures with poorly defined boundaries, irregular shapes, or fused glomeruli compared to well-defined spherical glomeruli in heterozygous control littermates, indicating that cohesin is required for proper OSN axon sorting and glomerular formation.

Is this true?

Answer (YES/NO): YES